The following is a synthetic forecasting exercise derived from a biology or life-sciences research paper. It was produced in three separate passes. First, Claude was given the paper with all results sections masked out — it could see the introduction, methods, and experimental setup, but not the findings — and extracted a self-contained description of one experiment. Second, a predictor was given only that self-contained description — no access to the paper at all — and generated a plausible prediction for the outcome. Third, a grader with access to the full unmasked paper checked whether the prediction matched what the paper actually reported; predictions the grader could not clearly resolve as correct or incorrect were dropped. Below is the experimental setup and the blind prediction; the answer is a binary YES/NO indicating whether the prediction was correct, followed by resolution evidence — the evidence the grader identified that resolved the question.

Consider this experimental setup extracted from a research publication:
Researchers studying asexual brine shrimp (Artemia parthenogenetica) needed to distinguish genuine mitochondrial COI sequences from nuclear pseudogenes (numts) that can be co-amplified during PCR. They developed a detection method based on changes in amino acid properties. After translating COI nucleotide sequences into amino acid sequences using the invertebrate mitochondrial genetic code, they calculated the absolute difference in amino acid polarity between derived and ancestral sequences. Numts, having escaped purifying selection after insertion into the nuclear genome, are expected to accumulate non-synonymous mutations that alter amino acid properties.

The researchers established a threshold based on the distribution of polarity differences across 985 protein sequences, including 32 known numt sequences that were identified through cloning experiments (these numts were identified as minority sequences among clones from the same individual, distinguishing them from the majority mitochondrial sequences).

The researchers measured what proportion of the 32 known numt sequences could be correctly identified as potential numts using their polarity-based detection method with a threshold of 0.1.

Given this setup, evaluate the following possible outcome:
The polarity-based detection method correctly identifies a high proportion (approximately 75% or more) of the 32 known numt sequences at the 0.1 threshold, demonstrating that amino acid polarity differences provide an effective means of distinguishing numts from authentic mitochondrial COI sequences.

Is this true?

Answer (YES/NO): NO